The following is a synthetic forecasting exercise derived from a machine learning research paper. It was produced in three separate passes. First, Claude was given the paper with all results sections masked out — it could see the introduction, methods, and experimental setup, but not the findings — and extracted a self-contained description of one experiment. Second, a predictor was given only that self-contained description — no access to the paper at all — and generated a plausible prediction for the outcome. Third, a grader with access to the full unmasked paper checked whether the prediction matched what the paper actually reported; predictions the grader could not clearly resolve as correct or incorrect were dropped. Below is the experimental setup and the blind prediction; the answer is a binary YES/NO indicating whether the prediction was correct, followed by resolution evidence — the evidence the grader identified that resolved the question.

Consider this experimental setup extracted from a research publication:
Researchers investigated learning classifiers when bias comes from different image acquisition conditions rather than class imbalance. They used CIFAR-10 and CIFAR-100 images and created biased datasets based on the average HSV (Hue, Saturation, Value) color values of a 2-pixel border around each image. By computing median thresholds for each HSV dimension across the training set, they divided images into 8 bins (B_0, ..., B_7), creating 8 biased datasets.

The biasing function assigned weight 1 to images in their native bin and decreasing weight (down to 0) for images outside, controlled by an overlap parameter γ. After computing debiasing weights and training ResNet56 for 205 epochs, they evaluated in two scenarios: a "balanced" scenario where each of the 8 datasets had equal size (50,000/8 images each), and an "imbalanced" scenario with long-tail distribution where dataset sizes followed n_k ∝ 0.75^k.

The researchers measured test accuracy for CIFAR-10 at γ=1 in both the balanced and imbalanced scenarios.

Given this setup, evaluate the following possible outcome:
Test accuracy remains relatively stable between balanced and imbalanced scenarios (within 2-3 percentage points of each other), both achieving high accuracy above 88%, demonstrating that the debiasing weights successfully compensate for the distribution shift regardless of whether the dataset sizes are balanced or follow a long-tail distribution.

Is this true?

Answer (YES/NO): NO